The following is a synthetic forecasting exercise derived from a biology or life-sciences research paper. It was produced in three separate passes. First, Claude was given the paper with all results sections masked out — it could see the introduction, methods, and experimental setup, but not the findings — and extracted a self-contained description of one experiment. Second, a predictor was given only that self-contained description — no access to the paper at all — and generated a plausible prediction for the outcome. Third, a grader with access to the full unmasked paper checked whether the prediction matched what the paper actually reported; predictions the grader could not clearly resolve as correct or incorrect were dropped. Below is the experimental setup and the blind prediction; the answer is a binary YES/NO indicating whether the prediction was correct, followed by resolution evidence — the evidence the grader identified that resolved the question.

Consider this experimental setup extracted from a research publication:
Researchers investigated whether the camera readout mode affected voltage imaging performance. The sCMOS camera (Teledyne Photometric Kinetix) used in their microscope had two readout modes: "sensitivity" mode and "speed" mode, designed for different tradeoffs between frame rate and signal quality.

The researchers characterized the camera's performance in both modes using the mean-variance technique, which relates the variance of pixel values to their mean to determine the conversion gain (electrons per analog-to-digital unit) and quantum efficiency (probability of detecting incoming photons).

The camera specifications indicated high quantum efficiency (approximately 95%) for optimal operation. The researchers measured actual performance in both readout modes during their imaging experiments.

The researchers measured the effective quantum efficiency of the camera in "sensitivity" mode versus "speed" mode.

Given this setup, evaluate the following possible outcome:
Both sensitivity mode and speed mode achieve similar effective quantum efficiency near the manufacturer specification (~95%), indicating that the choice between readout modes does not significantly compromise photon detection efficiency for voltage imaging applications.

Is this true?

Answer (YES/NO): NO